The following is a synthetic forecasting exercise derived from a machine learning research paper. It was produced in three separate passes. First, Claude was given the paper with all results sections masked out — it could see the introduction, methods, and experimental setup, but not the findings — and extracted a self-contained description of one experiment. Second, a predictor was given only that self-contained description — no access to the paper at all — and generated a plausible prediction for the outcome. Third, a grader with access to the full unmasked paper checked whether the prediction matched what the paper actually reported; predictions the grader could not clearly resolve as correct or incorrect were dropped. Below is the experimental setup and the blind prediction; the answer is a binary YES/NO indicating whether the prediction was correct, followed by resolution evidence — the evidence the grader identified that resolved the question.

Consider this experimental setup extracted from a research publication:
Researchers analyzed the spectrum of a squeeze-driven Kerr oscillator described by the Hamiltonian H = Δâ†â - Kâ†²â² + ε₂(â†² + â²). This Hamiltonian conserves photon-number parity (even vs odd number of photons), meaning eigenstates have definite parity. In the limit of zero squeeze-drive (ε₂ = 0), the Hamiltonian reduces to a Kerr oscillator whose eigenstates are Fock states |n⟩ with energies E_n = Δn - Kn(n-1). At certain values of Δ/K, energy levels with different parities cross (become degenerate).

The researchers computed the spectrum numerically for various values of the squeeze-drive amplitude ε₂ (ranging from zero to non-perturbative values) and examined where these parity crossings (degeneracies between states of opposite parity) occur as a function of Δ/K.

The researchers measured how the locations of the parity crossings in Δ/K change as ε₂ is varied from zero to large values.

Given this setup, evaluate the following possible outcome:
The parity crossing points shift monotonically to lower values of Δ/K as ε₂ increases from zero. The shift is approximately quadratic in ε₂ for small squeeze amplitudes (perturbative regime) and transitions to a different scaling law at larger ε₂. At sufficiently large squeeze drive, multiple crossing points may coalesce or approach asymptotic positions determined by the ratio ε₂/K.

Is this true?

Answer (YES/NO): NO